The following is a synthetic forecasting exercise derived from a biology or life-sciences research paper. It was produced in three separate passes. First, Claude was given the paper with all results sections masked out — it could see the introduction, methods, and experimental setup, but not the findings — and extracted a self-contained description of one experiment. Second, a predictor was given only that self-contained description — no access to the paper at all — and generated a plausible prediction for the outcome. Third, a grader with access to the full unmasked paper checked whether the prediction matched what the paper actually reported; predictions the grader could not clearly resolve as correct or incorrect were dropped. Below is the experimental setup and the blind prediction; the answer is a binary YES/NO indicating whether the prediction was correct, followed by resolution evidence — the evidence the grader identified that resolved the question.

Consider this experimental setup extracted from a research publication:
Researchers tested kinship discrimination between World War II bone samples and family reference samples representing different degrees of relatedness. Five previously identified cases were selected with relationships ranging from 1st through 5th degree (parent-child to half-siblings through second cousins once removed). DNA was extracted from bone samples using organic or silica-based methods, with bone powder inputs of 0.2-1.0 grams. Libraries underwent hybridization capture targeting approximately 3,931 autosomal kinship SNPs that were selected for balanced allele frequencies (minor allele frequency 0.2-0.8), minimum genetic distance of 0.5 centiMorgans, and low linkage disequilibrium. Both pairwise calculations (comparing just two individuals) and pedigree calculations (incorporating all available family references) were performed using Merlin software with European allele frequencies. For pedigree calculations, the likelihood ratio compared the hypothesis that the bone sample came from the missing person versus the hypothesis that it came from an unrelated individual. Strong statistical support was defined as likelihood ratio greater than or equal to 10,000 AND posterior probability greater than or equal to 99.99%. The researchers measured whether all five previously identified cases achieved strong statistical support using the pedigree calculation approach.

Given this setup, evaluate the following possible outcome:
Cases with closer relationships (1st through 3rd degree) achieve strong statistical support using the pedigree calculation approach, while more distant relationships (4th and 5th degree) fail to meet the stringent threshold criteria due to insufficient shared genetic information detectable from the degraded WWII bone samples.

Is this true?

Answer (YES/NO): NO